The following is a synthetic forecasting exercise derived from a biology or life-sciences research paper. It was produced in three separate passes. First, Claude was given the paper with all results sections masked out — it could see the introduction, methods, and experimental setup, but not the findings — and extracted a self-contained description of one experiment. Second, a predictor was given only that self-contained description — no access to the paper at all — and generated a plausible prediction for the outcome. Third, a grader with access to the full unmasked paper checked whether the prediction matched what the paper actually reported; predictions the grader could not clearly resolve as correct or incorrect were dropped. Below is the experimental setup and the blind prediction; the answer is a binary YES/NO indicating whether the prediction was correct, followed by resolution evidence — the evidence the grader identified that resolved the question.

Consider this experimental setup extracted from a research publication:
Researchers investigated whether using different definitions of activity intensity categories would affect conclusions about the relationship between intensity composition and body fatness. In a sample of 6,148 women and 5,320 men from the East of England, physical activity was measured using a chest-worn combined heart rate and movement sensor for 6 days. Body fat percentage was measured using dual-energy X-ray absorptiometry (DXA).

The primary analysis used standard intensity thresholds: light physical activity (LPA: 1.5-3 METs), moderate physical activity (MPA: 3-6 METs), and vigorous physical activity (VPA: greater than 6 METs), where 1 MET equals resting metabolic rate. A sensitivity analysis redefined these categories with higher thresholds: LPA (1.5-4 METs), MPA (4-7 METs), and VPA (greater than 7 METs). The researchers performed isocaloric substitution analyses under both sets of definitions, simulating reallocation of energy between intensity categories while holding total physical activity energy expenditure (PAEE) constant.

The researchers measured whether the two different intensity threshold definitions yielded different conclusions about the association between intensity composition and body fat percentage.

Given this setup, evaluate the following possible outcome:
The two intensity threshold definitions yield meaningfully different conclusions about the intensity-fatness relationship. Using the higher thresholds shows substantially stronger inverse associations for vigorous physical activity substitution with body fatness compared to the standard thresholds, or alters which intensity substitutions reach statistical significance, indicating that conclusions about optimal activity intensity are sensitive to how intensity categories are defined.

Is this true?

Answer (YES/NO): NO